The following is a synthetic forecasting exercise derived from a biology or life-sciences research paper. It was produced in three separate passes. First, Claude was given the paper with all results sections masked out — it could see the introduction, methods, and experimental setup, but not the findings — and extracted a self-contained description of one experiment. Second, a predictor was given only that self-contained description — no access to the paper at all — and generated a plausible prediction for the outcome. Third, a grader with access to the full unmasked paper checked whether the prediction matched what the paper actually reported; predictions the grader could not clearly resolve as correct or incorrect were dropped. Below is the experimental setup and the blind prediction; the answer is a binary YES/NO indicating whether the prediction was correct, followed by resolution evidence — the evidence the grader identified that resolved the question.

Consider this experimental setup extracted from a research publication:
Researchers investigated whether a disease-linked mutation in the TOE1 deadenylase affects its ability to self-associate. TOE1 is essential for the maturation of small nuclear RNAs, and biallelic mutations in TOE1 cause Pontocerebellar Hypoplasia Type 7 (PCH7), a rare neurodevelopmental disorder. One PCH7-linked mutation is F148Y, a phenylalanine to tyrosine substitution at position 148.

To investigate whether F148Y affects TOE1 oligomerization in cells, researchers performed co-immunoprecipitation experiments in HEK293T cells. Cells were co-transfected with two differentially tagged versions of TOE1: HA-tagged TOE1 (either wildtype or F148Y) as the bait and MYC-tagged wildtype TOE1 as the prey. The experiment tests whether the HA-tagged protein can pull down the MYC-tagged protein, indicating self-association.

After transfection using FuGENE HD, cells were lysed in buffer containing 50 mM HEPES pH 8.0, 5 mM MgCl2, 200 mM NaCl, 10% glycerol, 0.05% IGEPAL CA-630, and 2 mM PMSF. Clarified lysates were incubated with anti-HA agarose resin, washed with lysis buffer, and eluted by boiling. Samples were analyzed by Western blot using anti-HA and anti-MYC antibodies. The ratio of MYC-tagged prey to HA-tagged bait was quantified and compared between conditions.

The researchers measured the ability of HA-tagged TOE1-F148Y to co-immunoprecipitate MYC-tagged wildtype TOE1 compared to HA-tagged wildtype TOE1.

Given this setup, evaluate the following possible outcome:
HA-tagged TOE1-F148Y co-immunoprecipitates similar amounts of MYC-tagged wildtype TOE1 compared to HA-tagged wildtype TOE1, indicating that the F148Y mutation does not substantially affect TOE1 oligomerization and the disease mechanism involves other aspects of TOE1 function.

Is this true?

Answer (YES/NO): NO